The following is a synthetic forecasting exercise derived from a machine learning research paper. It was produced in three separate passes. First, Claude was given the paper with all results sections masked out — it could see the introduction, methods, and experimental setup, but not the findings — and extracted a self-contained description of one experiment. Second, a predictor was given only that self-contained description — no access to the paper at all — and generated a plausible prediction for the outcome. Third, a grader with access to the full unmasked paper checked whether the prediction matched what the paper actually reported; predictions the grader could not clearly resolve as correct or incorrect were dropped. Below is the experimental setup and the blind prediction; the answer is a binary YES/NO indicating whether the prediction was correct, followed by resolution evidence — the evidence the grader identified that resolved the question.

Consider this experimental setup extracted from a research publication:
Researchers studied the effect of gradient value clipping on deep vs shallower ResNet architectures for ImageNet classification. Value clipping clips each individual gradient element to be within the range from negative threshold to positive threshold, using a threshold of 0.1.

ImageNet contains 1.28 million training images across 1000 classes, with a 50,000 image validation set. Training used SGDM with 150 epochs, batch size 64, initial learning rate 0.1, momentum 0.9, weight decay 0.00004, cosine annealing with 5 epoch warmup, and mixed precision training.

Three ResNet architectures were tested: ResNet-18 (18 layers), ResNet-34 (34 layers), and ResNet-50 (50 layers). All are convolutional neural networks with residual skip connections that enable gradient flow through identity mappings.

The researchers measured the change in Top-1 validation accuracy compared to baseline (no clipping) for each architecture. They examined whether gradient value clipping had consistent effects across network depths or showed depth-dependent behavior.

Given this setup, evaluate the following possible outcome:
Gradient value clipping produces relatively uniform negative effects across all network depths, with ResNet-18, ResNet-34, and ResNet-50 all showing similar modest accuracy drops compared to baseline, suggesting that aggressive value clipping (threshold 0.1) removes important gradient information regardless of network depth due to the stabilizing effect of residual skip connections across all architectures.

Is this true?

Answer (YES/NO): NO